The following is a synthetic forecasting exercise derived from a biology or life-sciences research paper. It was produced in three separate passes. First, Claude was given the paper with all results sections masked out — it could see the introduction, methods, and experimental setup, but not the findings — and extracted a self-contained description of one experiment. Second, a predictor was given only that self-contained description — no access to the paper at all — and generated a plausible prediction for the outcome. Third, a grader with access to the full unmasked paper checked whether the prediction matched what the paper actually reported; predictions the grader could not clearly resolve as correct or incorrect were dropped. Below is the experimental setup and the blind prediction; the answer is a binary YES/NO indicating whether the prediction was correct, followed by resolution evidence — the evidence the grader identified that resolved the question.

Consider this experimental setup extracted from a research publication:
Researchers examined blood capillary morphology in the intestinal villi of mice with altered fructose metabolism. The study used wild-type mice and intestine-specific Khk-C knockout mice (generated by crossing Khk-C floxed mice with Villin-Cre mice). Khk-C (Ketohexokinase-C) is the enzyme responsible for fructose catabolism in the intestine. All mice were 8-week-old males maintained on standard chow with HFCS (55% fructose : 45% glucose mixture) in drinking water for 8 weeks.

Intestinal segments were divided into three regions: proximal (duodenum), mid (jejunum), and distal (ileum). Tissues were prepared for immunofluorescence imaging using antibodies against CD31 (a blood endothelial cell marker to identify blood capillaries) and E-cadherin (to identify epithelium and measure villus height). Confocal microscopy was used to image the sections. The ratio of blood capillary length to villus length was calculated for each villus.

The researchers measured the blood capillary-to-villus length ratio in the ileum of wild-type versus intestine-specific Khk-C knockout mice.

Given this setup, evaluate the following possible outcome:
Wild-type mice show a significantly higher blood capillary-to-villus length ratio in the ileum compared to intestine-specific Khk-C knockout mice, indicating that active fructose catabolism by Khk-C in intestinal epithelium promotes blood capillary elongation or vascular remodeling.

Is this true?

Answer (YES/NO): NO